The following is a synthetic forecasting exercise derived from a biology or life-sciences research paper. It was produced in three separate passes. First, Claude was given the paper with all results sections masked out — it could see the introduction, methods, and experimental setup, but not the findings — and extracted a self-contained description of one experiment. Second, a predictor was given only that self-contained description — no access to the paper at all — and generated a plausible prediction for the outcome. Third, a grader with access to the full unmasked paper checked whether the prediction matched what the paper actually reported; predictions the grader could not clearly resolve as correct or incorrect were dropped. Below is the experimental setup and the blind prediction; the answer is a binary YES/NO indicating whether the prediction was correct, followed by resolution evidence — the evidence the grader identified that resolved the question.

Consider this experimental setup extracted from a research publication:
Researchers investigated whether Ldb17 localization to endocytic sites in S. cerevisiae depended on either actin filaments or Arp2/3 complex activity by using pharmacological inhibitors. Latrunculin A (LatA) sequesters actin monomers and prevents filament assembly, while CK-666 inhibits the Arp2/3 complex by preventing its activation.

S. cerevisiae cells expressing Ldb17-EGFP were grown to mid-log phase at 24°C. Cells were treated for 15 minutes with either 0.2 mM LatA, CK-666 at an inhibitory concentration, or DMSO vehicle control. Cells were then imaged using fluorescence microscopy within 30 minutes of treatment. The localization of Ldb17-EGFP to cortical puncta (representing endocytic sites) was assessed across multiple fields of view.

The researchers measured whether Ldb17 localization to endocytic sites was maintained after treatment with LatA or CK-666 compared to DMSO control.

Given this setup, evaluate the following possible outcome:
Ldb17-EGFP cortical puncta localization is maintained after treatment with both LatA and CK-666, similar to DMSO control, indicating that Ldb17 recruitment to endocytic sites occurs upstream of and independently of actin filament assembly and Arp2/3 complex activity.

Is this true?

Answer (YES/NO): YES